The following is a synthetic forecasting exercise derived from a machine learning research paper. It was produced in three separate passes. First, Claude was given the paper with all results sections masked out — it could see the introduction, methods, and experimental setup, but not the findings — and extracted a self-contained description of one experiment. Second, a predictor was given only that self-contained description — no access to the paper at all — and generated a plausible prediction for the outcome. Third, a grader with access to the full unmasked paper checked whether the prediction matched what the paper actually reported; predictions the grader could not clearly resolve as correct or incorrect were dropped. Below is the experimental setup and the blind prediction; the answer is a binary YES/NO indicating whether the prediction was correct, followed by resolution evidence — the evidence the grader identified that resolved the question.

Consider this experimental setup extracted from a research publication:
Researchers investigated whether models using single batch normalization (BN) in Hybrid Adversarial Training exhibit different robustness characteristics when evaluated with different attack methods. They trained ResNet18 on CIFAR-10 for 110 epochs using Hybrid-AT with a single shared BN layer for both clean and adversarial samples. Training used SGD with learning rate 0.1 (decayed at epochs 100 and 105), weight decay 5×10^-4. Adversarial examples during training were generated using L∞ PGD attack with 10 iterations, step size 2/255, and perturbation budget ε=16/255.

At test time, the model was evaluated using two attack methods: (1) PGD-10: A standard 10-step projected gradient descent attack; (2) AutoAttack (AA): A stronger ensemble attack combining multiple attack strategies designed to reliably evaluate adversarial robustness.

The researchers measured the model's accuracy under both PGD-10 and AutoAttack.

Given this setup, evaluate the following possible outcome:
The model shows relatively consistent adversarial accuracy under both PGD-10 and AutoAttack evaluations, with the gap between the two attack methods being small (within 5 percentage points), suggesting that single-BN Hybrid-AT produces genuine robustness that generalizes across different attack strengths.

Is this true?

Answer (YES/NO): NO